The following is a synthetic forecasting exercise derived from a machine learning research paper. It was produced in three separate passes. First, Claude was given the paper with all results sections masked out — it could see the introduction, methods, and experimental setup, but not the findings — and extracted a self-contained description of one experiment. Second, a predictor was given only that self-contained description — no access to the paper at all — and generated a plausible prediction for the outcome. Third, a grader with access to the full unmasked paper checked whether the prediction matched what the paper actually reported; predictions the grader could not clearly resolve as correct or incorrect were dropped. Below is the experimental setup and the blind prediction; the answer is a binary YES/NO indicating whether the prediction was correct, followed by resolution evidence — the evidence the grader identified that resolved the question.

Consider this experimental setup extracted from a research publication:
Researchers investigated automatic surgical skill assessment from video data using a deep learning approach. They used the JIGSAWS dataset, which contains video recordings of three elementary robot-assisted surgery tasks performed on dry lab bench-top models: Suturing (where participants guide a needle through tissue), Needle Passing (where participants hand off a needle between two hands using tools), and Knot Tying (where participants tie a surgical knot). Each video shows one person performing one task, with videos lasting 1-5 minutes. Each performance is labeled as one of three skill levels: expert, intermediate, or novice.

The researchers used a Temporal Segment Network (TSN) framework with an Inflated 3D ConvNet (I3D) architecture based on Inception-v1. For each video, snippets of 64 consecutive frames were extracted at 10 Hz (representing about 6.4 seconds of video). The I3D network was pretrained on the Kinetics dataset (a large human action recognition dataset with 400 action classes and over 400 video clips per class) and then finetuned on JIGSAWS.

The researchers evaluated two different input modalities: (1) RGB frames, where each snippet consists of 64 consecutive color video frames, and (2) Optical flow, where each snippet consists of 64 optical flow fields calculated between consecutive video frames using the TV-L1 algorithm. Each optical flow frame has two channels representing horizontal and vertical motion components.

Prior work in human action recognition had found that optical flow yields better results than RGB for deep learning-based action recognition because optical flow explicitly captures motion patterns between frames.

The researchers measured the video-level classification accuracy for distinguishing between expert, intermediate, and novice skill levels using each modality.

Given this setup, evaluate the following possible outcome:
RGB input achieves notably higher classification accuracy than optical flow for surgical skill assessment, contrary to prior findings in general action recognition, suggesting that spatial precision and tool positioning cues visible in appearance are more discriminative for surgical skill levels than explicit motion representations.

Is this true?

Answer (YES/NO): NO